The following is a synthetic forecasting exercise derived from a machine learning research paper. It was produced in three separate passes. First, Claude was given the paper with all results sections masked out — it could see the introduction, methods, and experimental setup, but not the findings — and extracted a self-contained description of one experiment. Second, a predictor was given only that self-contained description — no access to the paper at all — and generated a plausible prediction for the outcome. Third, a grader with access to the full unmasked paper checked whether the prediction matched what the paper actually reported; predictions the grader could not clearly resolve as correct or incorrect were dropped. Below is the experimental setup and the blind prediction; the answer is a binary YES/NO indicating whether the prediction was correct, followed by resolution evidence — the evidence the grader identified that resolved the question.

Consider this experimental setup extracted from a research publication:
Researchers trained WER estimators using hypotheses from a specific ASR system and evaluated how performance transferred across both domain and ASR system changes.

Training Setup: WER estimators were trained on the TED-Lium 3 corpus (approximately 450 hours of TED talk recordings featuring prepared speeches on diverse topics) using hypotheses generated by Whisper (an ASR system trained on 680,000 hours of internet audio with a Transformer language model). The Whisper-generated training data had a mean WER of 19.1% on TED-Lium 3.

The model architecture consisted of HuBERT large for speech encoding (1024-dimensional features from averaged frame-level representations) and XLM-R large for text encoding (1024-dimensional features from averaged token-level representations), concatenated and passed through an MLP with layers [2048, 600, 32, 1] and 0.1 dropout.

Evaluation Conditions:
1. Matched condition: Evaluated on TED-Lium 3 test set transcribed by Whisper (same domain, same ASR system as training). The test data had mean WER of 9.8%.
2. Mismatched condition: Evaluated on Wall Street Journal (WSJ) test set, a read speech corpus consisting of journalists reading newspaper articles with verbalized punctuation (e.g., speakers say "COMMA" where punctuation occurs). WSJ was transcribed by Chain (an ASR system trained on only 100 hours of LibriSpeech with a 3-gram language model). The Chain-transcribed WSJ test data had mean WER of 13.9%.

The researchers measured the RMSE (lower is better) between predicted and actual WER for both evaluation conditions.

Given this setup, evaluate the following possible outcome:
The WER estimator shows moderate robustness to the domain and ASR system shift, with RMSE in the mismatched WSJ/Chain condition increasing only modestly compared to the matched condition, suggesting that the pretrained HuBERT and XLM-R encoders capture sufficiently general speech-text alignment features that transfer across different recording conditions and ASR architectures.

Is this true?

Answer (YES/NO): NO